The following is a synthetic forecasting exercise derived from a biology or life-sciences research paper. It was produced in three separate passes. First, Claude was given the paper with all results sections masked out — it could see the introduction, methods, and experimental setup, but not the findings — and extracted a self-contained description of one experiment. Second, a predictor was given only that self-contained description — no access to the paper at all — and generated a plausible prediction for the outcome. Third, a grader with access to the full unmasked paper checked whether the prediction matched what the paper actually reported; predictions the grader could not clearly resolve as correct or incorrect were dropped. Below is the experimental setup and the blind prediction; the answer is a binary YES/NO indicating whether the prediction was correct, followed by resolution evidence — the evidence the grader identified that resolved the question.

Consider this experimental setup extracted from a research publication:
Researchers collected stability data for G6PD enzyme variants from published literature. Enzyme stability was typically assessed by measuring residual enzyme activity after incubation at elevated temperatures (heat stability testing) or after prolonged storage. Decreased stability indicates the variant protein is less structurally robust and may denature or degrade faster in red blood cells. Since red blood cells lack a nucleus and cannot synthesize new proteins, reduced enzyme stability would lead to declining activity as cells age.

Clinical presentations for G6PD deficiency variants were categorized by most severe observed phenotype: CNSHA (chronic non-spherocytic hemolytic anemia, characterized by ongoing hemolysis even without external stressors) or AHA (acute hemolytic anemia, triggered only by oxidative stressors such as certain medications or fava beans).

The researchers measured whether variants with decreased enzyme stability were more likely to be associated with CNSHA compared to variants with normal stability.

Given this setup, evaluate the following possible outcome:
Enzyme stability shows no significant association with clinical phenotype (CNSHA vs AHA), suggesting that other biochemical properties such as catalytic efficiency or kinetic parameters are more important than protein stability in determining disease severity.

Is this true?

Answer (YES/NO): NO